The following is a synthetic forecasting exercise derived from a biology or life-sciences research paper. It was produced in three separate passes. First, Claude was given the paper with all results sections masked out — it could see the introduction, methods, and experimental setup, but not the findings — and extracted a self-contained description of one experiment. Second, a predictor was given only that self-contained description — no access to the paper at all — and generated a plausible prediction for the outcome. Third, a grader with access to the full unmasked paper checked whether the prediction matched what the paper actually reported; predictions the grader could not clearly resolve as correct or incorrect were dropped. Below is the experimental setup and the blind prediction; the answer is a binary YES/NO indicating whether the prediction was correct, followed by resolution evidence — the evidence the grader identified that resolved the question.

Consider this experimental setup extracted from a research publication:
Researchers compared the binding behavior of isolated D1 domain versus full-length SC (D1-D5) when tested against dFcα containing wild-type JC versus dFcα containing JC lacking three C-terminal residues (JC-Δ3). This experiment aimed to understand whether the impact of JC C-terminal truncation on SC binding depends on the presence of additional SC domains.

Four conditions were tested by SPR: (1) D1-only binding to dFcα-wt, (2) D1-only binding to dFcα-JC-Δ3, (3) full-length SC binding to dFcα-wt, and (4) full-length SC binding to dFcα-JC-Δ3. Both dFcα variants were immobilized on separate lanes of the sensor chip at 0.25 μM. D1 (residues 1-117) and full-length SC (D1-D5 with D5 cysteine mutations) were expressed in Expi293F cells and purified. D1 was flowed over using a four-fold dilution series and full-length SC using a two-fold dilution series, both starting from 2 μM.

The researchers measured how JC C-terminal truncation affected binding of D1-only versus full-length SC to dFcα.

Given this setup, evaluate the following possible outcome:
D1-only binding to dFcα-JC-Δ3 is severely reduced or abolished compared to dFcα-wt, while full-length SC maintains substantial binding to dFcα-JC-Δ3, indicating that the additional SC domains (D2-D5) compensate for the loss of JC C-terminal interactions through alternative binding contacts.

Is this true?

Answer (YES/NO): NO